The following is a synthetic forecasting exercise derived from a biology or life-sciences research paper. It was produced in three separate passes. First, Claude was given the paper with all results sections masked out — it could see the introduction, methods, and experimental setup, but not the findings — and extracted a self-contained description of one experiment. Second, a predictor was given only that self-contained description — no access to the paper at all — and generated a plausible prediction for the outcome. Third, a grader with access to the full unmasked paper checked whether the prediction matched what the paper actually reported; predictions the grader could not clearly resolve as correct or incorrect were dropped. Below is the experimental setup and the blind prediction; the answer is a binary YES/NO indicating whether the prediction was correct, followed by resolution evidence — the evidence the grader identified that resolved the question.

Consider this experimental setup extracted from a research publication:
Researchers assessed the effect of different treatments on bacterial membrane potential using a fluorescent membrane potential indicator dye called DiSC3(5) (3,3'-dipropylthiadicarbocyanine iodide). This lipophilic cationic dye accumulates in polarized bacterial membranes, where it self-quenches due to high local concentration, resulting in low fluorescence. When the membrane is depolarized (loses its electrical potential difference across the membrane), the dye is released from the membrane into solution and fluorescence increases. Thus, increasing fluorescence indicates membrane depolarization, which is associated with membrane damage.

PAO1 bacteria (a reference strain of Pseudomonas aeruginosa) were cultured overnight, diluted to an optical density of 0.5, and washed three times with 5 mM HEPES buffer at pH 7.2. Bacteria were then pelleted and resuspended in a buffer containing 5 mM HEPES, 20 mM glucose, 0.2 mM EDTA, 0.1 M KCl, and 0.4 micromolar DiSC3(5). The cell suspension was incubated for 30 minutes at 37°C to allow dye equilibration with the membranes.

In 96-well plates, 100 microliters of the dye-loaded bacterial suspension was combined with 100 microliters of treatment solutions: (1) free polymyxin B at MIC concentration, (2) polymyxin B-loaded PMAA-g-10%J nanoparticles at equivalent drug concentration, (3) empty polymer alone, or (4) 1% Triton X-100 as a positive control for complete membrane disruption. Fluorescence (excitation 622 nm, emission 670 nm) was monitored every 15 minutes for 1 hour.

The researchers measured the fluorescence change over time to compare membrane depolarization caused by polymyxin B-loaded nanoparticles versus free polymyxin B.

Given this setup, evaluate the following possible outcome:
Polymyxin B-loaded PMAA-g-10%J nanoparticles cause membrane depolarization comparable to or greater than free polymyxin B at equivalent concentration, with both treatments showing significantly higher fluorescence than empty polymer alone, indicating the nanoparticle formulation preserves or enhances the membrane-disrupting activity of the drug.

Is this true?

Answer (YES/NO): NO